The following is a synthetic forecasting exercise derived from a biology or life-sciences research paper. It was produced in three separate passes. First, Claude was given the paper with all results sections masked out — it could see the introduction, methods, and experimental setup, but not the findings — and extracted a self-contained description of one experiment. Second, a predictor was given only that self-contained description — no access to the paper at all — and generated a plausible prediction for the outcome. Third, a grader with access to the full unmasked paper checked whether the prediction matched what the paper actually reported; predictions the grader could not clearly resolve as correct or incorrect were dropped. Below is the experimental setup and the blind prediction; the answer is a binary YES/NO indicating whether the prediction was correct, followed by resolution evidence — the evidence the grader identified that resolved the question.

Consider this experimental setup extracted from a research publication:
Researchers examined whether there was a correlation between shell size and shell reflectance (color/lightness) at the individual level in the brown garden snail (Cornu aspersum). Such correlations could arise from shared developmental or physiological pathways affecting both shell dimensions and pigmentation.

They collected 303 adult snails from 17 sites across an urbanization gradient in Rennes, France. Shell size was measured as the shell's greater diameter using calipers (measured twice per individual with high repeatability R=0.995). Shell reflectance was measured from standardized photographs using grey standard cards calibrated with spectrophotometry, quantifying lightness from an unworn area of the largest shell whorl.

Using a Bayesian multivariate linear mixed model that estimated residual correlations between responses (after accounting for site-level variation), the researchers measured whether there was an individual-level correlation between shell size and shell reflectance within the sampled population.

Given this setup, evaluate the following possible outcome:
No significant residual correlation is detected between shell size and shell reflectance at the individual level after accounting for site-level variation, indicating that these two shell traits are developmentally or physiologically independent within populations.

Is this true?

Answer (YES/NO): YES